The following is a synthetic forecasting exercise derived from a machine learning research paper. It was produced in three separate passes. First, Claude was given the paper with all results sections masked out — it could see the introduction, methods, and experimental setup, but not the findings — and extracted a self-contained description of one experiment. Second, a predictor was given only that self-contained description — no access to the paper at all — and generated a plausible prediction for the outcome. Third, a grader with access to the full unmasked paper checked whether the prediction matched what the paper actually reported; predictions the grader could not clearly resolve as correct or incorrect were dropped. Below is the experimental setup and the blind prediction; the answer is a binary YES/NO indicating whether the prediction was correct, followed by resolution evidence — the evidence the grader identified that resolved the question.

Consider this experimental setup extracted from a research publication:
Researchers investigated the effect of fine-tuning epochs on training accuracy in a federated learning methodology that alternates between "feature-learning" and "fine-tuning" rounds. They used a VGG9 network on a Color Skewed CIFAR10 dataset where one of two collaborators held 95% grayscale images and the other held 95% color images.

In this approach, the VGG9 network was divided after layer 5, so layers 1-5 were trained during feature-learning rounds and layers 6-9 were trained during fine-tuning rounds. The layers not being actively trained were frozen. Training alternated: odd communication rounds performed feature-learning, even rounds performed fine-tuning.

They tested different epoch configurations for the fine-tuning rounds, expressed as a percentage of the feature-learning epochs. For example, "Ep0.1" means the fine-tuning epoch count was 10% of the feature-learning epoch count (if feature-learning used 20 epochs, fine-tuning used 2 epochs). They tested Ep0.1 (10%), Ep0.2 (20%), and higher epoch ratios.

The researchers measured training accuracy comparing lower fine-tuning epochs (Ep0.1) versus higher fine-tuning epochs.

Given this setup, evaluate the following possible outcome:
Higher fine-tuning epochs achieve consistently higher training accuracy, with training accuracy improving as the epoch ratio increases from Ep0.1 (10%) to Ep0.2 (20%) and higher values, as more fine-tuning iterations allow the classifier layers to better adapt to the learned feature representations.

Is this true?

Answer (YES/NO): NO